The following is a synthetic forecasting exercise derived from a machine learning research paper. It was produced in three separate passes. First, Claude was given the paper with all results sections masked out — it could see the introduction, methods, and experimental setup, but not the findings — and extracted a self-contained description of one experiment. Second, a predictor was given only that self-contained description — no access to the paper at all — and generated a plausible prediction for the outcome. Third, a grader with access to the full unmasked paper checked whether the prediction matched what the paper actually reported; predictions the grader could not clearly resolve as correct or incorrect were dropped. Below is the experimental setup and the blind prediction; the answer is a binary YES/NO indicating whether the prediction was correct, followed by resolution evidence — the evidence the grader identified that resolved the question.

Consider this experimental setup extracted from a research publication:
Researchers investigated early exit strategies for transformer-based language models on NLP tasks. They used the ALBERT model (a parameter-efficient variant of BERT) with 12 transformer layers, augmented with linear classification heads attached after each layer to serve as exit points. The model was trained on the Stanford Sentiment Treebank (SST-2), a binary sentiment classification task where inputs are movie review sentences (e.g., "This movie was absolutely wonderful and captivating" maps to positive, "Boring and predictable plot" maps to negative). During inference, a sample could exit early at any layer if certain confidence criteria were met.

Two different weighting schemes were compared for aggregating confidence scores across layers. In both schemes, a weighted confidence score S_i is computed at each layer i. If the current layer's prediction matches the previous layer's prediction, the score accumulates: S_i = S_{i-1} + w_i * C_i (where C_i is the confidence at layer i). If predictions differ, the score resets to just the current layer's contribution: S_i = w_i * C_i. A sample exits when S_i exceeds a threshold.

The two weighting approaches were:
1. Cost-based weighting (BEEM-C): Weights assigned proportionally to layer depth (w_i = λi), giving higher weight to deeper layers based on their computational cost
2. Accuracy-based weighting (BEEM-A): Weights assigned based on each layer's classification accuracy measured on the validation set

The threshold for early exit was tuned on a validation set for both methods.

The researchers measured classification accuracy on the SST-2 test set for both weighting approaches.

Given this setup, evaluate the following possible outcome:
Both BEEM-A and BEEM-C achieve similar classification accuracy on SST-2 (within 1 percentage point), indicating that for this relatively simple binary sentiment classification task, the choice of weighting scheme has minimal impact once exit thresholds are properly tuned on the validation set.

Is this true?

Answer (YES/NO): NO